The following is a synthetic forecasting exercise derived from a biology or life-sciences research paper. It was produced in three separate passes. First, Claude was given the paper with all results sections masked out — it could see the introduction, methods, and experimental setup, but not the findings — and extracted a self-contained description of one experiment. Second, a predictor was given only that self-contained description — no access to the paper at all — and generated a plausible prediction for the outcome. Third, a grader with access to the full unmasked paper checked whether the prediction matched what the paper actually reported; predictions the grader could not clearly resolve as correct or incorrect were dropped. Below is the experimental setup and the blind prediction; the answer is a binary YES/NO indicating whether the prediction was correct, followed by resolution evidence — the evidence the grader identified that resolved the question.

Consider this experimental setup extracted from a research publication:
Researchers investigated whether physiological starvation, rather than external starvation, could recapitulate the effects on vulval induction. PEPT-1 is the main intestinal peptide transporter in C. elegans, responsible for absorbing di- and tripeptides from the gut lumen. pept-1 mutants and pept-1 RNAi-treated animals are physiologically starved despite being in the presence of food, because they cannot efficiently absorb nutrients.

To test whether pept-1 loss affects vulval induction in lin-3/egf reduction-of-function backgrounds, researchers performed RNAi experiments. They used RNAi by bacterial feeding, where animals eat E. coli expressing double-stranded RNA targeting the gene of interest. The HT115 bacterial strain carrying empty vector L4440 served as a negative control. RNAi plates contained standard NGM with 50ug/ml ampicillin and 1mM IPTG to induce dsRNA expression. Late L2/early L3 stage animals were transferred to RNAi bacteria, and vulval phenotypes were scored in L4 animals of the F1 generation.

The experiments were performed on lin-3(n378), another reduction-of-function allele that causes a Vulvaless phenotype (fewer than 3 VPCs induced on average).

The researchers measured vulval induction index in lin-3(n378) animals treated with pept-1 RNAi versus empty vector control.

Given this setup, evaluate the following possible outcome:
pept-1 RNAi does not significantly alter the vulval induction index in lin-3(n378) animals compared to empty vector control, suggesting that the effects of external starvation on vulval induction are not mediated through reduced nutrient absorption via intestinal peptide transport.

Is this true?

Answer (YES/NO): NO